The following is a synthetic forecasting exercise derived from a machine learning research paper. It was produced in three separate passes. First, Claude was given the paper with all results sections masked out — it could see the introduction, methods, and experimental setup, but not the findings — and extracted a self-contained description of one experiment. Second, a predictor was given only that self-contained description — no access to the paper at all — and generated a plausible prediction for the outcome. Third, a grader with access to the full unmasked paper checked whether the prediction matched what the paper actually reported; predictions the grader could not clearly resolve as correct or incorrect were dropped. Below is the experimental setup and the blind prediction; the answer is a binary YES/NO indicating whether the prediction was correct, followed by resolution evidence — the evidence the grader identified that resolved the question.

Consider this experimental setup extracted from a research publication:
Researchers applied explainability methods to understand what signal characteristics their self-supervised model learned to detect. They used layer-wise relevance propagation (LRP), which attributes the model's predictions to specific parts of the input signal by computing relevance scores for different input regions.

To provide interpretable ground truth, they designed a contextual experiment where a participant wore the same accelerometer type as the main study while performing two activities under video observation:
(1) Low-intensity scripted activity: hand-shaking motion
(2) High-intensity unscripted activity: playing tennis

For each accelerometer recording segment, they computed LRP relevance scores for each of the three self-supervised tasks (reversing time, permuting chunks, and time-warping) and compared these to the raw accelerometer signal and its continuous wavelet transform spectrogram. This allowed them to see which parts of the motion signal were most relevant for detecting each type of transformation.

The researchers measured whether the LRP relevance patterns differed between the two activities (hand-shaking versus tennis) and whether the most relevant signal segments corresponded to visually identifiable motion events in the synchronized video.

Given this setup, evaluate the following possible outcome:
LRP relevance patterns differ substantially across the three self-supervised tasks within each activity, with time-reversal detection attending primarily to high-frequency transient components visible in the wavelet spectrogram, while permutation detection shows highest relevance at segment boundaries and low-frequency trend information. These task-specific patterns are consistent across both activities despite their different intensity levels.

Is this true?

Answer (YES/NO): NO